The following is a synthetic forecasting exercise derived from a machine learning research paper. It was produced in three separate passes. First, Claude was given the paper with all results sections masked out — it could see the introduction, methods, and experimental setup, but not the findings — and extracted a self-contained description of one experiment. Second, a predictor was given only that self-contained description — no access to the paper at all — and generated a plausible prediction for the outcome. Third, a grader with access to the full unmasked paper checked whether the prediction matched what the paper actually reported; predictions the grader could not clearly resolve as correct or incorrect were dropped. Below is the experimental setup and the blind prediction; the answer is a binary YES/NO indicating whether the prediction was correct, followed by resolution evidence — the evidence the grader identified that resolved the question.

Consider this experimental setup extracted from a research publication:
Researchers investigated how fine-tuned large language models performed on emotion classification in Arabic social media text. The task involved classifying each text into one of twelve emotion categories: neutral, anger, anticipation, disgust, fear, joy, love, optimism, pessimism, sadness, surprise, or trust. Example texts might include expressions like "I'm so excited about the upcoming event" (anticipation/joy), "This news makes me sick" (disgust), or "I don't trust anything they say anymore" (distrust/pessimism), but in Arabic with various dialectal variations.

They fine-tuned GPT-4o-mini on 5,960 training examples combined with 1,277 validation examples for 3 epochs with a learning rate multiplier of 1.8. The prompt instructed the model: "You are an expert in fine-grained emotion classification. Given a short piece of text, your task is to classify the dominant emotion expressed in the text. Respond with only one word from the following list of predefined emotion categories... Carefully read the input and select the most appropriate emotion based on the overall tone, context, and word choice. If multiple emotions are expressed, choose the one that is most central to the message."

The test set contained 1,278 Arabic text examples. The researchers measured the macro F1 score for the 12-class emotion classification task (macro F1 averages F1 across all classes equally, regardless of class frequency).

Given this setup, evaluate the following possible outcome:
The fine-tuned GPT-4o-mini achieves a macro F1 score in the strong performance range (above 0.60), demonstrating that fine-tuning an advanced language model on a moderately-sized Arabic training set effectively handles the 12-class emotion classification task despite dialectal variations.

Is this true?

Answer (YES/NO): NO